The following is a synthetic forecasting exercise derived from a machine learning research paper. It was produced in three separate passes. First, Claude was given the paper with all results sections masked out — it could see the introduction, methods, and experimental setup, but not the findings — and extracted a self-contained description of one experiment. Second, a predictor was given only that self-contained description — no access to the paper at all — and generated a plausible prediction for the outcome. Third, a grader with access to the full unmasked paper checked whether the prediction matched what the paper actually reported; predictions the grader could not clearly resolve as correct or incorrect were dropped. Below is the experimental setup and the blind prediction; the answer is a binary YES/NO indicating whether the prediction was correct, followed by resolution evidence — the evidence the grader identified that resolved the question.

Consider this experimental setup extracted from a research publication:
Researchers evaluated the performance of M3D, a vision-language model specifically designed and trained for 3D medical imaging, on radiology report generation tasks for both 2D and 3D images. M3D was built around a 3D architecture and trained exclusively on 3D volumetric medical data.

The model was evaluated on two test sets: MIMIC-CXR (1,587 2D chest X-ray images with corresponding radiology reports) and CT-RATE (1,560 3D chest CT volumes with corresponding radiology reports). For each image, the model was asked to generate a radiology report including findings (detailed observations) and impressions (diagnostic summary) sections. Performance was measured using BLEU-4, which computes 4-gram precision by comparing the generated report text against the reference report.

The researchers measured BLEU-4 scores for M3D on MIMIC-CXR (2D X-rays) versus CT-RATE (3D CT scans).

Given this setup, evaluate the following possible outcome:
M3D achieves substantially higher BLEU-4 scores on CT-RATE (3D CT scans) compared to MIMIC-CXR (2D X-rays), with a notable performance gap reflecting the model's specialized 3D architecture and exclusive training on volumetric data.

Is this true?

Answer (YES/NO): YES